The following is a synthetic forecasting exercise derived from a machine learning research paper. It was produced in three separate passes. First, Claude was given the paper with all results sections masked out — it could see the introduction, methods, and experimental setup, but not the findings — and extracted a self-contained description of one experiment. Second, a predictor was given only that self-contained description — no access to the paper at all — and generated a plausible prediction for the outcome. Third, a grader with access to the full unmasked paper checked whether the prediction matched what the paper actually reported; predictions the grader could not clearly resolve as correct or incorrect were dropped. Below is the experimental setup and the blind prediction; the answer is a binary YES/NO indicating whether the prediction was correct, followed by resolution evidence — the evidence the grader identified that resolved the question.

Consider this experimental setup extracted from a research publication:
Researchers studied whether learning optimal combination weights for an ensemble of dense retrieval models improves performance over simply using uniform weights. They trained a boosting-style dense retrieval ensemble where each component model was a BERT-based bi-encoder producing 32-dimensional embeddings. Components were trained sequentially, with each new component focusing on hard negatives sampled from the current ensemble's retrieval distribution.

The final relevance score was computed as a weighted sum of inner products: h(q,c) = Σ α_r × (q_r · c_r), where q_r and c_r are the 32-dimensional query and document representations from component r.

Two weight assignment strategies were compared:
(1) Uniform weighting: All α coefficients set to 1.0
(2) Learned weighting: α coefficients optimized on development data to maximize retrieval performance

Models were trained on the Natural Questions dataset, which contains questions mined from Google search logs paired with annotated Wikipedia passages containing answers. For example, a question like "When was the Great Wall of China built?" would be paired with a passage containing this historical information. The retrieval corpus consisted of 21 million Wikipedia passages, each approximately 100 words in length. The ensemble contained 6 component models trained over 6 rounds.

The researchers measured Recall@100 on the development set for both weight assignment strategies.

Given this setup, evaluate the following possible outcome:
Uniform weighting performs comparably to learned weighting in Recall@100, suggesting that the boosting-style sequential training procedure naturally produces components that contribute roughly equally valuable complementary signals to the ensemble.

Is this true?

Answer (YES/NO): YES